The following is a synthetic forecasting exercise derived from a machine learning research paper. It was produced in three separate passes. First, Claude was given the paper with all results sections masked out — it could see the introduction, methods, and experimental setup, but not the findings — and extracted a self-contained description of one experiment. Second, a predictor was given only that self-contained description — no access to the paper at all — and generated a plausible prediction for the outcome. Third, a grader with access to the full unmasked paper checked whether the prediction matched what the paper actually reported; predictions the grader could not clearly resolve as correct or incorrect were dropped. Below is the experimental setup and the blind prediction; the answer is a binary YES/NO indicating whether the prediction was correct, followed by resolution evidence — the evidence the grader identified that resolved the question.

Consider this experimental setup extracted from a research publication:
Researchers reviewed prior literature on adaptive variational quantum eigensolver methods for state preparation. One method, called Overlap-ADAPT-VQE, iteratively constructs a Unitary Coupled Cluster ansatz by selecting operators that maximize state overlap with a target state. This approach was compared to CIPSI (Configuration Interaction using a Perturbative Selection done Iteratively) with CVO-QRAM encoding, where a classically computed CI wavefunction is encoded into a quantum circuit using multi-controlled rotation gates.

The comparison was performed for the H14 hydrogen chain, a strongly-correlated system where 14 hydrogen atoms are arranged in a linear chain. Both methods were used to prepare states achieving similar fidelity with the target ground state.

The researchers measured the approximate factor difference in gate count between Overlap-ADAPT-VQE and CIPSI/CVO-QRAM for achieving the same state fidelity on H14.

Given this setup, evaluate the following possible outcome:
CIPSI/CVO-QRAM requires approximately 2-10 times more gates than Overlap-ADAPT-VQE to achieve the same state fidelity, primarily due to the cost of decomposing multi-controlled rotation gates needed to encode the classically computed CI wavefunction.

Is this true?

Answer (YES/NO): NO